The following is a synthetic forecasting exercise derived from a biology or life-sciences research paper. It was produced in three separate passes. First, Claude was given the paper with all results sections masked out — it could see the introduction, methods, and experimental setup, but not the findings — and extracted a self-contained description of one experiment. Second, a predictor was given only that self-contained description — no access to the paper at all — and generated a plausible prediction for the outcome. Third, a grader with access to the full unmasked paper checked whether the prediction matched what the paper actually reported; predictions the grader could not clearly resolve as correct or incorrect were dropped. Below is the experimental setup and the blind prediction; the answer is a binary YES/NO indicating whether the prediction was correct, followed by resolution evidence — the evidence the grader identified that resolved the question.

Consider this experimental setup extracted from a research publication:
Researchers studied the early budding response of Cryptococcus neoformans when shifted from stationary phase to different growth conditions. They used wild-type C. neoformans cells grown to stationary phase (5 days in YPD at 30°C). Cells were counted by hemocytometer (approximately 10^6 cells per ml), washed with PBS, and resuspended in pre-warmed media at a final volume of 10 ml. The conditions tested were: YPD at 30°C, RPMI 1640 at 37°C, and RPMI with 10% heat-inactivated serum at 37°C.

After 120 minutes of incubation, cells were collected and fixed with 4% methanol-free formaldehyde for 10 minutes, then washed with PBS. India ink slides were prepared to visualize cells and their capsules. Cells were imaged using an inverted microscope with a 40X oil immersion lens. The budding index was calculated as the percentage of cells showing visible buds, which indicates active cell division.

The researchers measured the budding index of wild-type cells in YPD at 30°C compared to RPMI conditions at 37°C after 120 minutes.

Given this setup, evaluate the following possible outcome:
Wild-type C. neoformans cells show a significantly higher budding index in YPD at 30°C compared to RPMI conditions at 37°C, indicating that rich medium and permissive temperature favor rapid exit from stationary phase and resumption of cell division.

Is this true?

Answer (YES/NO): YES